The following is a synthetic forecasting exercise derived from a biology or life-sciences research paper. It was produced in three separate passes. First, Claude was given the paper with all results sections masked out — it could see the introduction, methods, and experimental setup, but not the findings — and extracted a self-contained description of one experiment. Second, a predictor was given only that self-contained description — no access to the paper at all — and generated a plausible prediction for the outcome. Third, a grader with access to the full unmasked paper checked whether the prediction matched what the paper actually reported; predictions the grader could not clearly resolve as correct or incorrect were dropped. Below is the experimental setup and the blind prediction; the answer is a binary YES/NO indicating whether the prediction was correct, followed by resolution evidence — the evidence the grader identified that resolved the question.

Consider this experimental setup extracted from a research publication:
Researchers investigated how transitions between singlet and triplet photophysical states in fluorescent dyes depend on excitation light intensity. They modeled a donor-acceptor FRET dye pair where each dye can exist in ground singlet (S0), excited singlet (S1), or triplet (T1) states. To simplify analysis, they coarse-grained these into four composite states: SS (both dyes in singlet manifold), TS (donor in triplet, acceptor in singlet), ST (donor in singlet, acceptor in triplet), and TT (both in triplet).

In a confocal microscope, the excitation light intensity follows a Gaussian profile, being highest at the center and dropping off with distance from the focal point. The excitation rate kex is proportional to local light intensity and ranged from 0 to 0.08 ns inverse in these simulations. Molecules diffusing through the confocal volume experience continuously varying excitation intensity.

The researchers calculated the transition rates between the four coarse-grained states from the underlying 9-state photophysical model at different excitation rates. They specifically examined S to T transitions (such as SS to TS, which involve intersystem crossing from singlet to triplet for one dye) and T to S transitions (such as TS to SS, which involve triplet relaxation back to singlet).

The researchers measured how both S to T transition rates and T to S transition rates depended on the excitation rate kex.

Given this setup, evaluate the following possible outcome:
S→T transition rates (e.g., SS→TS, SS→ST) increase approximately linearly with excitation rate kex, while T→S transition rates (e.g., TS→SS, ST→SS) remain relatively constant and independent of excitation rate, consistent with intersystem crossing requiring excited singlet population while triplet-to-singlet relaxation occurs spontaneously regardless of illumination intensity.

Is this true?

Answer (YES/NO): YES